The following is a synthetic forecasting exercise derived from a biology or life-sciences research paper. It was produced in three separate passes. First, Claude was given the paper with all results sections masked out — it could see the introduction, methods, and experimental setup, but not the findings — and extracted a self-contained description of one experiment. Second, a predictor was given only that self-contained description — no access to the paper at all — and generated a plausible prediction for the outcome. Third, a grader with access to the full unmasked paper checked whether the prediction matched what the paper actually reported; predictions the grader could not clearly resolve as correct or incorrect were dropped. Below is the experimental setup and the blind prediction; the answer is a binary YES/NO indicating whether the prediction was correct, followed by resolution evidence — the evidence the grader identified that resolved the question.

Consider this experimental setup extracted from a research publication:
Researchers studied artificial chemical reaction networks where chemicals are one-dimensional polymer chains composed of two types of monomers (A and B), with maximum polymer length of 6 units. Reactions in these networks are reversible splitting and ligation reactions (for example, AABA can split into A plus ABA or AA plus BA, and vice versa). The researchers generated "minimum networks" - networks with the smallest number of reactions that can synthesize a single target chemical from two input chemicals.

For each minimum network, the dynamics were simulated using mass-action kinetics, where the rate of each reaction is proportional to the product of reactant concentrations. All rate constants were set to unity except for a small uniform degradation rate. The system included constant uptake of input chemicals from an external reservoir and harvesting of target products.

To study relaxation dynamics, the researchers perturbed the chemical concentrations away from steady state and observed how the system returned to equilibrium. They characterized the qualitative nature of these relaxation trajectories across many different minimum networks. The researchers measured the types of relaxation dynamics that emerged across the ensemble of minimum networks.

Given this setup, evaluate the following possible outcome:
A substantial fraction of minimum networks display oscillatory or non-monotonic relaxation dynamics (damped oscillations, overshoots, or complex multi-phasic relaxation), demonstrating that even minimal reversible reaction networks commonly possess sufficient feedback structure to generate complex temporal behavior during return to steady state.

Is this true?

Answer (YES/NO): NO